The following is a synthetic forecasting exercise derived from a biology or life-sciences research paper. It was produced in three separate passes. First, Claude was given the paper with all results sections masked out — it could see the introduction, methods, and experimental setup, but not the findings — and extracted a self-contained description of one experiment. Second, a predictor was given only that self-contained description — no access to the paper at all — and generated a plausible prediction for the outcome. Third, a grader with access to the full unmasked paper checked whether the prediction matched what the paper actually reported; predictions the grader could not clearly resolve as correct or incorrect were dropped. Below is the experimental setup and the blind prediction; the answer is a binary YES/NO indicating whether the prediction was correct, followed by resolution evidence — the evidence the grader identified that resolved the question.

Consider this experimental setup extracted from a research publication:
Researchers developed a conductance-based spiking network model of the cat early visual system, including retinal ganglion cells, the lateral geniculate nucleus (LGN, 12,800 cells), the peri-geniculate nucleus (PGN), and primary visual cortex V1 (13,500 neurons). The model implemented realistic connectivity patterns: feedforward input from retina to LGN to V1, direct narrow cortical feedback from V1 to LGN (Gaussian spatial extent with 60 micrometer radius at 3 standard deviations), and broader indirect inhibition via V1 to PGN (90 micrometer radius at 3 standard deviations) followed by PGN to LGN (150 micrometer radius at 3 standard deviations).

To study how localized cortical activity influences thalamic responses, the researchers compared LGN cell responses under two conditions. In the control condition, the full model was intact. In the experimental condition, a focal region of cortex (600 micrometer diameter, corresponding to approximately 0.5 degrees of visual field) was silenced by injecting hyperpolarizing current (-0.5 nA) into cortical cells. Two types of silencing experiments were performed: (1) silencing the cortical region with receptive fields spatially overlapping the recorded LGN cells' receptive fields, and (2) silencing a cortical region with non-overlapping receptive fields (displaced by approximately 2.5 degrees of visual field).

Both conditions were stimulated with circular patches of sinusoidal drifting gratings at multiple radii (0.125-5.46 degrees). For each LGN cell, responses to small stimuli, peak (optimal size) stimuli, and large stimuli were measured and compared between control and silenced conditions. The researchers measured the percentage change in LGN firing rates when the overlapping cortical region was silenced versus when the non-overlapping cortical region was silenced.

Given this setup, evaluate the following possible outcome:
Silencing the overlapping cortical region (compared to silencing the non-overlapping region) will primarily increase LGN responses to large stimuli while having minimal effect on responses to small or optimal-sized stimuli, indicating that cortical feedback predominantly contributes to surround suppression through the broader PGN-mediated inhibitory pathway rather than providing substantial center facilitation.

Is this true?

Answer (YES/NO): NO